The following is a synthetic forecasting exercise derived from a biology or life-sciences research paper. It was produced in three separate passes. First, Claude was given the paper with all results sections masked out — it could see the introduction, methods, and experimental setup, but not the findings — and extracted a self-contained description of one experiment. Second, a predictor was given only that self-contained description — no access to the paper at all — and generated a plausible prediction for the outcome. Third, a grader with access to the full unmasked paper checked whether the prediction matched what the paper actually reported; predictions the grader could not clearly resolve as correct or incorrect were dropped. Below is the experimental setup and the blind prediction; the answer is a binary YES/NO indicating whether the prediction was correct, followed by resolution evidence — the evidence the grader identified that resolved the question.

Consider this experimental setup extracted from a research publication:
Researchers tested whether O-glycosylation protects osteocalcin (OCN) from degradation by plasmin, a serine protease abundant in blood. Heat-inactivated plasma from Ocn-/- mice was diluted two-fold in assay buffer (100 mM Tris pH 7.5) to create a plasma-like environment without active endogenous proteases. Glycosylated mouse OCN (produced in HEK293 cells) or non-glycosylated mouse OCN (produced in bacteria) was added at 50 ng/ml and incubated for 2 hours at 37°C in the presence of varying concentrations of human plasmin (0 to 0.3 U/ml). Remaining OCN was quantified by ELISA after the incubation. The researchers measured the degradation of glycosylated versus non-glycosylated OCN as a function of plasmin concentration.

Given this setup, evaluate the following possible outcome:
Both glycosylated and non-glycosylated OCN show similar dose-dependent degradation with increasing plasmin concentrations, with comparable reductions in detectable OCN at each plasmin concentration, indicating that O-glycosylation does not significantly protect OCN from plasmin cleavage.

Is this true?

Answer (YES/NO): NO